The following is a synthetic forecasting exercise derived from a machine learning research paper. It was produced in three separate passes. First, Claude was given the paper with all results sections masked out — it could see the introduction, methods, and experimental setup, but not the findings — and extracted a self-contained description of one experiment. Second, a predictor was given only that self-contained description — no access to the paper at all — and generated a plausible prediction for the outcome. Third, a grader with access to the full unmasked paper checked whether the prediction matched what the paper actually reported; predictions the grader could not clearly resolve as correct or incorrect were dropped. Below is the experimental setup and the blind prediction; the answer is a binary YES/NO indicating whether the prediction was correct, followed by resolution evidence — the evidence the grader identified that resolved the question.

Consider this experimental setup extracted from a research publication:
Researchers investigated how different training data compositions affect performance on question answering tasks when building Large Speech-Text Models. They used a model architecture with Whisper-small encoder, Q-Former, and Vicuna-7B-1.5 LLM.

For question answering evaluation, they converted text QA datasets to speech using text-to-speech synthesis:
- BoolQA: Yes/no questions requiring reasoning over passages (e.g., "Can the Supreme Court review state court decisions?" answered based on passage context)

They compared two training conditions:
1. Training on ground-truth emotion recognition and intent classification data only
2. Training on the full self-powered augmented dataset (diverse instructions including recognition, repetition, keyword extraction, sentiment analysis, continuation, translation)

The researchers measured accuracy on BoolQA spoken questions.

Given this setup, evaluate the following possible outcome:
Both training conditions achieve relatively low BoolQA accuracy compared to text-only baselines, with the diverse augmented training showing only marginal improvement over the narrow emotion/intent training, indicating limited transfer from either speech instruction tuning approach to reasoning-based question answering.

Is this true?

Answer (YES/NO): NO